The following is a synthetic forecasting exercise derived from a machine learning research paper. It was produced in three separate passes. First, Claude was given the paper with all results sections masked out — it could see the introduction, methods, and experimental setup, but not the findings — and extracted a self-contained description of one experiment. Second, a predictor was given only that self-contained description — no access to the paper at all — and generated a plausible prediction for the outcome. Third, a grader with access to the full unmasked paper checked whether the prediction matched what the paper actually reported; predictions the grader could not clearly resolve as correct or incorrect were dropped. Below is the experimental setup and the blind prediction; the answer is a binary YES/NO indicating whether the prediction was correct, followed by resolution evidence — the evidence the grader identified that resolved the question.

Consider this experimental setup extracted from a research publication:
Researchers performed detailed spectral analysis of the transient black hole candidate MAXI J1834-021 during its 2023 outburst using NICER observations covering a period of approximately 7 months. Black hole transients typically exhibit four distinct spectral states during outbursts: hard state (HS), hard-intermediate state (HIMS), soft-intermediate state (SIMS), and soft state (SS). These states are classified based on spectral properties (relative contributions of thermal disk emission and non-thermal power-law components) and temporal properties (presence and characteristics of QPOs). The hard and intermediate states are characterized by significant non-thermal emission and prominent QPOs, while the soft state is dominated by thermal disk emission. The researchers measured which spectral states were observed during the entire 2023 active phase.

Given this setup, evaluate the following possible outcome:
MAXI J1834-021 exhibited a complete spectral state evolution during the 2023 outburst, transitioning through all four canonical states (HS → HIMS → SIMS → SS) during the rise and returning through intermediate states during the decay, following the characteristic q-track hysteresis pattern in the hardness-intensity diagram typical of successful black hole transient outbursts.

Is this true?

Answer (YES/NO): NO